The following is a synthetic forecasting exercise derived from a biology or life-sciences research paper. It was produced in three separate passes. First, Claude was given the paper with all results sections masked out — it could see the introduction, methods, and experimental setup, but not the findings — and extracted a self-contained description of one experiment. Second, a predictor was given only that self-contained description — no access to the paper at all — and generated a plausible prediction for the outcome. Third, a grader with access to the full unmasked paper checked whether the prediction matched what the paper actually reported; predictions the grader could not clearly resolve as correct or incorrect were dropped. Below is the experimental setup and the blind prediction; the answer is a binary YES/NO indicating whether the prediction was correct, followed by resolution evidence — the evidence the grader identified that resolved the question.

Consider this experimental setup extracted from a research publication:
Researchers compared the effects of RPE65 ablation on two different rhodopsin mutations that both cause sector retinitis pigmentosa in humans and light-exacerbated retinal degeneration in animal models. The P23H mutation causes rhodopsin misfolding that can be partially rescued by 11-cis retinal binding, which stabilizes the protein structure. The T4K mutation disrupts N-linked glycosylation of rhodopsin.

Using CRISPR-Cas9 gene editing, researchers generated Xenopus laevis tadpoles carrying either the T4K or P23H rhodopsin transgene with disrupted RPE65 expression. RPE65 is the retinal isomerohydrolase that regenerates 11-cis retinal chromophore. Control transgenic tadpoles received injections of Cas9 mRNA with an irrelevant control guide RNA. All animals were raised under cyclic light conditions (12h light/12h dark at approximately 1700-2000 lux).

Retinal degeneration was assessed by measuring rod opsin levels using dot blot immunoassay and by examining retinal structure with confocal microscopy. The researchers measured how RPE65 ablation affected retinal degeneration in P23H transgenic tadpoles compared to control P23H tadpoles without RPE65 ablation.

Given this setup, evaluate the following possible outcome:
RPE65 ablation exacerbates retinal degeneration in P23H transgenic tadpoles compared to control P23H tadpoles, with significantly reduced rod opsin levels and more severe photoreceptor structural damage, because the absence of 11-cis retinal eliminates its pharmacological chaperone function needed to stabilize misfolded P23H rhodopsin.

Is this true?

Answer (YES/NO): NO